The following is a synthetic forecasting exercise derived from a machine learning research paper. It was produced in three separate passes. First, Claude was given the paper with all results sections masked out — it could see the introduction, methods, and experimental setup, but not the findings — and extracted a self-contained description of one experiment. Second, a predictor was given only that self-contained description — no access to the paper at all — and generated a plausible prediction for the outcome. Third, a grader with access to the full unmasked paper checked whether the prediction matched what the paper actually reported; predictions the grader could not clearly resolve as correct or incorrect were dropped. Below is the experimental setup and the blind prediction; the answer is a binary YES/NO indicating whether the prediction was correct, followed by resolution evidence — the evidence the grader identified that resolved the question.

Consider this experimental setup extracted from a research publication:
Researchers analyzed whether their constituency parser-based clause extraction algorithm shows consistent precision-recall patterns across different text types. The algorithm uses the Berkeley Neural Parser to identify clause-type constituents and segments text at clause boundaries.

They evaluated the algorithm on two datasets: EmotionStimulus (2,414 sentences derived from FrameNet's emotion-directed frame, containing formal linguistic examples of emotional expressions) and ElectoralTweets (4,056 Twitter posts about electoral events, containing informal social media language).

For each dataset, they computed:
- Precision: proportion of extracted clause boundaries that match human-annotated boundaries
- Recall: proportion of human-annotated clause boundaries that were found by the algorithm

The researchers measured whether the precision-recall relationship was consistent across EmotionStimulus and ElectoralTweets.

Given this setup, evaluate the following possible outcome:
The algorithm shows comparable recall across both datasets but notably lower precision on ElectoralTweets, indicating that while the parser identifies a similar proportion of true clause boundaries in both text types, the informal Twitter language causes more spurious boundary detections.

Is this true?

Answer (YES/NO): NO